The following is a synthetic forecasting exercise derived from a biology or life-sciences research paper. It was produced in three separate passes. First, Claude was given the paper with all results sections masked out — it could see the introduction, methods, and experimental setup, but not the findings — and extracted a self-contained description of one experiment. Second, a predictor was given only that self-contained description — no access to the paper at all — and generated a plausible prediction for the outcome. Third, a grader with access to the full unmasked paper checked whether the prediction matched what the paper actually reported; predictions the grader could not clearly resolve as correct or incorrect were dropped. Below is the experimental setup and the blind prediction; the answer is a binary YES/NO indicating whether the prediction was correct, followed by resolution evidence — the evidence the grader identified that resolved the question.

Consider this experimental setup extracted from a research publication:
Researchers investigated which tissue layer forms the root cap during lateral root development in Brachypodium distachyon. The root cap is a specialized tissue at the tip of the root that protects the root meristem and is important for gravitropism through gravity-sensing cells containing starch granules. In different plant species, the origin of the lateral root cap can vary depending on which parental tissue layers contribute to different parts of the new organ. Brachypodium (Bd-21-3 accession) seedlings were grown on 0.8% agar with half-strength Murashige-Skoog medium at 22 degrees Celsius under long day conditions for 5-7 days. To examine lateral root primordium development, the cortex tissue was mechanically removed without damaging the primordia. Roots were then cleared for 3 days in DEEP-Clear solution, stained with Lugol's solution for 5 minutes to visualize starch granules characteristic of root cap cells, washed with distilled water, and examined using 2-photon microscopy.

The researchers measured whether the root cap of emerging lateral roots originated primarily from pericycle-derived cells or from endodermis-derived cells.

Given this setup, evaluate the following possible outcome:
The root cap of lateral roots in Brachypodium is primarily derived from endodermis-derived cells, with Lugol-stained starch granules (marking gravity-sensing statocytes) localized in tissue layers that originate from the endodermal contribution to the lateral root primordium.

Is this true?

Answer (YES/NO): YES